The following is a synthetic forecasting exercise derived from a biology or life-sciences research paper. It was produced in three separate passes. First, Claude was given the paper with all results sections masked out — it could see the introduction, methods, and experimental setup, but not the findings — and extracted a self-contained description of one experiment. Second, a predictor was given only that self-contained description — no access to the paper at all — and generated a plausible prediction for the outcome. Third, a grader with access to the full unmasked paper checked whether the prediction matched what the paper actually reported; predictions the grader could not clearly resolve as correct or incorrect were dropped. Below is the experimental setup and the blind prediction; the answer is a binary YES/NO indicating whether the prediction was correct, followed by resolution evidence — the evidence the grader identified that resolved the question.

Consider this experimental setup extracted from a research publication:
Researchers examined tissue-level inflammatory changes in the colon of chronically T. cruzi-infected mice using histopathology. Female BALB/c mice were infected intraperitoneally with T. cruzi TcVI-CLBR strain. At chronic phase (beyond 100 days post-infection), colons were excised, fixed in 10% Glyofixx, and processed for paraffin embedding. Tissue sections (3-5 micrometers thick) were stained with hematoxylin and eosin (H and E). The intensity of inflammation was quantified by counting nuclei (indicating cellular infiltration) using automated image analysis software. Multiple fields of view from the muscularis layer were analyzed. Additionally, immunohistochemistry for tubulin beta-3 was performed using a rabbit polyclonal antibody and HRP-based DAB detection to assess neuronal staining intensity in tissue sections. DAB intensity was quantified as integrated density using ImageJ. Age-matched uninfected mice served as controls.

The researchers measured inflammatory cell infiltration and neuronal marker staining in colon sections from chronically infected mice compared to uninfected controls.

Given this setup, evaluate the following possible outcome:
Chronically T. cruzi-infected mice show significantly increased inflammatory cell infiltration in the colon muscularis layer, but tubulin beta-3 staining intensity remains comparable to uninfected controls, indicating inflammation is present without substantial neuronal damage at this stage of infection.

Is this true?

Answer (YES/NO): YES